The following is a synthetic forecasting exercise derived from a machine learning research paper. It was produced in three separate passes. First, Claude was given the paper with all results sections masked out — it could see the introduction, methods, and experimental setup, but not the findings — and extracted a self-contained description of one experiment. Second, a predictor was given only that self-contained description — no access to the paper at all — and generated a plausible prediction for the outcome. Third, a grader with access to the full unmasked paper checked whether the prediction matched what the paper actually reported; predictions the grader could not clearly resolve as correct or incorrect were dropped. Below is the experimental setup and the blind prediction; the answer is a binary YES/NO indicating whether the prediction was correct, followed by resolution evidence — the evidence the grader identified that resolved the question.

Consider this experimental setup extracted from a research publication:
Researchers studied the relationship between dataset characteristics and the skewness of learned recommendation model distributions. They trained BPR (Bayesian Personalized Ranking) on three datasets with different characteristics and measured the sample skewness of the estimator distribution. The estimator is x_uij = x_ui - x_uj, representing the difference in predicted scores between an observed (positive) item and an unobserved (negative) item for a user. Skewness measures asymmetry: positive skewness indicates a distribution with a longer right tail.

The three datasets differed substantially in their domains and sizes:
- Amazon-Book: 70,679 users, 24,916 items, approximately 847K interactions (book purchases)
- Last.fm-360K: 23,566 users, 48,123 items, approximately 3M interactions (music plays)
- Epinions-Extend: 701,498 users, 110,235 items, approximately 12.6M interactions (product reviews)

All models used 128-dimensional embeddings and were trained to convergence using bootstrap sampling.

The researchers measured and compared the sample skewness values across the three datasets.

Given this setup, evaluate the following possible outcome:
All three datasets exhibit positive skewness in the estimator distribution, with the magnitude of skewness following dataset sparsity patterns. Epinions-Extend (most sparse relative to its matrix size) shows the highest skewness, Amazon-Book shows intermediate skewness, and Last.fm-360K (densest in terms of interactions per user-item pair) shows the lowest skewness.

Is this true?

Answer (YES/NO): NO